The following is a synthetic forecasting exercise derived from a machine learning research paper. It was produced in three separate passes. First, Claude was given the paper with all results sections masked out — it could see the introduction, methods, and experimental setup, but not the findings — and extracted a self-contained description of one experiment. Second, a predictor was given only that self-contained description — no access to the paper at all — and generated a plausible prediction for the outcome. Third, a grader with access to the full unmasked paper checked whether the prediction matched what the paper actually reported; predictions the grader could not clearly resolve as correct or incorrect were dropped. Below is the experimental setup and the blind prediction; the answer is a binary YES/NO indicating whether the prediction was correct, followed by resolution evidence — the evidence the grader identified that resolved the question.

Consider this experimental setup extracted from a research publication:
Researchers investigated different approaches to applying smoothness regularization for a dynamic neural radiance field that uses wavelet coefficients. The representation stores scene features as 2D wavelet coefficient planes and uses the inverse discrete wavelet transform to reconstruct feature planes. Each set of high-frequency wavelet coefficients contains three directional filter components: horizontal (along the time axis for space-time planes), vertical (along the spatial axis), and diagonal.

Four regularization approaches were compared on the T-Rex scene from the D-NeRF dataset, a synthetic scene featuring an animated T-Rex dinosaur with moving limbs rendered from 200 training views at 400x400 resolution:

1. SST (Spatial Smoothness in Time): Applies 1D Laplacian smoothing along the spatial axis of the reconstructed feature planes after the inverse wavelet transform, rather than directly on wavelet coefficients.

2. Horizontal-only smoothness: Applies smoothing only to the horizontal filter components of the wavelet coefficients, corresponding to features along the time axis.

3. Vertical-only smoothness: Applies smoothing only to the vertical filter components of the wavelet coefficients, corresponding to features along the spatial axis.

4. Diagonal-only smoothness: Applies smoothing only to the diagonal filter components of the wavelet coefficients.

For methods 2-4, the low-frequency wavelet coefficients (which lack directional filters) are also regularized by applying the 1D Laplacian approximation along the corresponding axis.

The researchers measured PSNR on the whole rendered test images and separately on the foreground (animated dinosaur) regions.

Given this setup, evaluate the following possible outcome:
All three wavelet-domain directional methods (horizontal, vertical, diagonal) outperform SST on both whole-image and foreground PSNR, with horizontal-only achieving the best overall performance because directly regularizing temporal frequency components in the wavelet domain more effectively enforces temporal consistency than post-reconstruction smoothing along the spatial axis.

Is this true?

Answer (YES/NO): NO